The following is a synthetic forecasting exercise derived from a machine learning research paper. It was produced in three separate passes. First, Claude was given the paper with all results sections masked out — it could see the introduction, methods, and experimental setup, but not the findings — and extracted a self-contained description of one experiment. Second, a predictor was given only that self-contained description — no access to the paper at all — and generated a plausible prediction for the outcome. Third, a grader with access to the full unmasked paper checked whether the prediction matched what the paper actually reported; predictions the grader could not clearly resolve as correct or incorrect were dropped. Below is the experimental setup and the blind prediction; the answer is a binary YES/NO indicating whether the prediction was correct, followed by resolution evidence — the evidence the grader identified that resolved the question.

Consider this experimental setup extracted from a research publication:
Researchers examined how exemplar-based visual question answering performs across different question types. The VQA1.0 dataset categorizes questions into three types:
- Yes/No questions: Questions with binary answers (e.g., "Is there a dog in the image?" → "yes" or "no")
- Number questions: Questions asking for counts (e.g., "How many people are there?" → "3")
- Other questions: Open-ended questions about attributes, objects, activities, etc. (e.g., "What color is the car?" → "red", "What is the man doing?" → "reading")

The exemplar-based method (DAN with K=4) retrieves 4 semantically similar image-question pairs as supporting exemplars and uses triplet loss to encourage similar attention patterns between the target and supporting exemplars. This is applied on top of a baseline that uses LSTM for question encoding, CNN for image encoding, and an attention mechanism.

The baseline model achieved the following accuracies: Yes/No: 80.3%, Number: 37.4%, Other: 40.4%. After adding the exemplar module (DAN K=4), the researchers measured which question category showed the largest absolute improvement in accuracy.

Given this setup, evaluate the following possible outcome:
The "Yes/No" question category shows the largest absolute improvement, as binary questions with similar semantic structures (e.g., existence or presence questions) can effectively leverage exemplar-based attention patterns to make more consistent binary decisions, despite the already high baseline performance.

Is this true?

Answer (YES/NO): NO